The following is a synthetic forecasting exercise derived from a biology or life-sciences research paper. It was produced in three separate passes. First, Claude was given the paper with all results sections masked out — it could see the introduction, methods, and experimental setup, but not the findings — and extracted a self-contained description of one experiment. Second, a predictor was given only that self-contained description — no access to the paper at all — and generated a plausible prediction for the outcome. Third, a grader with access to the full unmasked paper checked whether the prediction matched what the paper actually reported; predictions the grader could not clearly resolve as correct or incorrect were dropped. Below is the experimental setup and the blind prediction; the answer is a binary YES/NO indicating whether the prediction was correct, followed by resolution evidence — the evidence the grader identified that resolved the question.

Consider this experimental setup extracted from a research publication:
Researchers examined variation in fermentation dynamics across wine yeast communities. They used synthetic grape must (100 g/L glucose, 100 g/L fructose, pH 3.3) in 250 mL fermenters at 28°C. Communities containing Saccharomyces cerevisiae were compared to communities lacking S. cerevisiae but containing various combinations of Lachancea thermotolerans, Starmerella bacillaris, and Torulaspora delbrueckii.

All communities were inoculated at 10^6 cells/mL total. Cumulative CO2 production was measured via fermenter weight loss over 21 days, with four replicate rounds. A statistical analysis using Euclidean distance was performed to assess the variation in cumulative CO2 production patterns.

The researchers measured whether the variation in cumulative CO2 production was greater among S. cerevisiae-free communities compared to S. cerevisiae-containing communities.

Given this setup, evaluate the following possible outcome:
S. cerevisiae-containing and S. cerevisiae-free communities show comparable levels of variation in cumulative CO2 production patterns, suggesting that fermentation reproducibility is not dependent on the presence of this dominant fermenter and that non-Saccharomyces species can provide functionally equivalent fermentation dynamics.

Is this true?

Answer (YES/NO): NO